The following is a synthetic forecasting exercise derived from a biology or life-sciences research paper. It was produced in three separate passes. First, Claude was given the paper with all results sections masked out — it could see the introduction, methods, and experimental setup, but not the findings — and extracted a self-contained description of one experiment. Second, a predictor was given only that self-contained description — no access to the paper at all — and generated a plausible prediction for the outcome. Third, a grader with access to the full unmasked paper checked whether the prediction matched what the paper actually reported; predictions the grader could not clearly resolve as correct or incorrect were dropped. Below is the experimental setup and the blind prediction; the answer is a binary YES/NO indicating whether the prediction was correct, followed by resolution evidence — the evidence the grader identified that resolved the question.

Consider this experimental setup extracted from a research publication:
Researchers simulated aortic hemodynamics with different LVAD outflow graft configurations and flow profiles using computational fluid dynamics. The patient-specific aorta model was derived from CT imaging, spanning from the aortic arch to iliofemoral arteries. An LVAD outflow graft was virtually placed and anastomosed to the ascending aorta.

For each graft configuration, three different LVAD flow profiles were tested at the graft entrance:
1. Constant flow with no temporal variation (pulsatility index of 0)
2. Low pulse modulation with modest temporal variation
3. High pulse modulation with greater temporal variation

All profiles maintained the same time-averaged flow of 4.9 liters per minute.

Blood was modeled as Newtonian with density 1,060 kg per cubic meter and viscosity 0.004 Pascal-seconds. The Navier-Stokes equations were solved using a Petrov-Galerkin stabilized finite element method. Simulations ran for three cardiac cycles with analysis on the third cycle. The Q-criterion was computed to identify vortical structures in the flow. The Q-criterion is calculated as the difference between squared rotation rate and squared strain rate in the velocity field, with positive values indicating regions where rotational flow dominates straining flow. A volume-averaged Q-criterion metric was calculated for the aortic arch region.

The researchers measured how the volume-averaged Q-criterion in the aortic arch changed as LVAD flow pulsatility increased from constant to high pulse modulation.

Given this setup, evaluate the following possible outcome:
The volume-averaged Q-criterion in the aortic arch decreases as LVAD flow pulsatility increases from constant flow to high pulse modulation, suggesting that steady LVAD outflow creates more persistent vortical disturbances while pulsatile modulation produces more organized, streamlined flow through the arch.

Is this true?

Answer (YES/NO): NO